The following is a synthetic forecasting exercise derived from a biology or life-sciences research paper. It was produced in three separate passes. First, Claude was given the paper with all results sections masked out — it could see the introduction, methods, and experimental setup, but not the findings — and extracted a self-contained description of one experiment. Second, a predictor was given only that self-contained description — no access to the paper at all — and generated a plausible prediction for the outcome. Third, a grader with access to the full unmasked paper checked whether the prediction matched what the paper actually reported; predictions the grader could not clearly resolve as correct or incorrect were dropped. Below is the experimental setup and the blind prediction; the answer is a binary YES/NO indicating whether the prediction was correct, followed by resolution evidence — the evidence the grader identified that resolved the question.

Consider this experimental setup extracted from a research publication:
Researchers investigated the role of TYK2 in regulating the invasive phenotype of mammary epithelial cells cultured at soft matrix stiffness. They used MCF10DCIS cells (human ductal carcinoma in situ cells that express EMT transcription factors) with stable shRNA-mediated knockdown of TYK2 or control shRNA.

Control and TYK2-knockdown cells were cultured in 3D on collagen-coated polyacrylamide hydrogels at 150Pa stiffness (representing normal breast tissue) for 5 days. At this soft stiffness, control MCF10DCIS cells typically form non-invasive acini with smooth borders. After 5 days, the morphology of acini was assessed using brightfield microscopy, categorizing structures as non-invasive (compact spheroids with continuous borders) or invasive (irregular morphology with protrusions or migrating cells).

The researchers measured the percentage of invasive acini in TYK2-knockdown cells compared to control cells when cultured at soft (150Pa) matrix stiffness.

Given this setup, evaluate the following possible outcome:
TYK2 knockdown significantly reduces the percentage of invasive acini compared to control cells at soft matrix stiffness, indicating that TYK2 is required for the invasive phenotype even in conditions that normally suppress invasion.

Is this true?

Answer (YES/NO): NO